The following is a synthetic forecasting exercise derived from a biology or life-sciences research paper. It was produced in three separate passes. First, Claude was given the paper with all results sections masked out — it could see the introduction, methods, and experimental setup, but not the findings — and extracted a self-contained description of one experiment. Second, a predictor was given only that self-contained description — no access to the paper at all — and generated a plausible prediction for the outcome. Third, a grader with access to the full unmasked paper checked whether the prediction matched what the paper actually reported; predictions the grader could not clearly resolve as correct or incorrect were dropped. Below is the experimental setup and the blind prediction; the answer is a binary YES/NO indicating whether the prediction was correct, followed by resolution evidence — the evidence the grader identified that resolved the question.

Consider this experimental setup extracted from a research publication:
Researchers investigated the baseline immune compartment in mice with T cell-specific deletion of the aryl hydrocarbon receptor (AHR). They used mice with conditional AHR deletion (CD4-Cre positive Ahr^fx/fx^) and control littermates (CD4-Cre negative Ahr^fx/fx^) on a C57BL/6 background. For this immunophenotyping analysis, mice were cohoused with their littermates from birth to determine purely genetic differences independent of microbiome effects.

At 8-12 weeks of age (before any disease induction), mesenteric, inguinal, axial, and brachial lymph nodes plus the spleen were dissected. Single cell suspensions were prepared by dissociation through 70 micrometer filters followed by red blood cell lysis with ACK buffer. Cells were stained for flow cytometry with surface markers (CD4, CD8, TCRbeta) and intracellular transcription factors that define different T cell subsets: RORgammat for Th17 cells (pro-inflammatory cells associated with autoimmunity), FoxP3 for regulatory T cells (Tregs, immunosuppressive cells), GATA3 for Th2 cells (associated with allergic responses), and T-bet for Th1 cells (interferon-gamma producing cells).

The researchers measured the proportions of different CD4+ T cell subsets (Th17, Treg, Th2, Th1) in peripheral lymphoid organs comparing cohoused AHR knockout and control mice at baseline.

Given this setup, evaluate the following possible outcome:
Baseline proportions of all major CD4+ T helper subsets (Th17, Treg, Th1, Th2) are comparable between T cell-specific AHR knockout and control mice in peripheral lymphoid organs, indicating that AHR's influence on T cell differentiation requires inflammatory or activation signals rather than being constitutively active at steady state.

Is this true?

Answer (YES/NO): YES